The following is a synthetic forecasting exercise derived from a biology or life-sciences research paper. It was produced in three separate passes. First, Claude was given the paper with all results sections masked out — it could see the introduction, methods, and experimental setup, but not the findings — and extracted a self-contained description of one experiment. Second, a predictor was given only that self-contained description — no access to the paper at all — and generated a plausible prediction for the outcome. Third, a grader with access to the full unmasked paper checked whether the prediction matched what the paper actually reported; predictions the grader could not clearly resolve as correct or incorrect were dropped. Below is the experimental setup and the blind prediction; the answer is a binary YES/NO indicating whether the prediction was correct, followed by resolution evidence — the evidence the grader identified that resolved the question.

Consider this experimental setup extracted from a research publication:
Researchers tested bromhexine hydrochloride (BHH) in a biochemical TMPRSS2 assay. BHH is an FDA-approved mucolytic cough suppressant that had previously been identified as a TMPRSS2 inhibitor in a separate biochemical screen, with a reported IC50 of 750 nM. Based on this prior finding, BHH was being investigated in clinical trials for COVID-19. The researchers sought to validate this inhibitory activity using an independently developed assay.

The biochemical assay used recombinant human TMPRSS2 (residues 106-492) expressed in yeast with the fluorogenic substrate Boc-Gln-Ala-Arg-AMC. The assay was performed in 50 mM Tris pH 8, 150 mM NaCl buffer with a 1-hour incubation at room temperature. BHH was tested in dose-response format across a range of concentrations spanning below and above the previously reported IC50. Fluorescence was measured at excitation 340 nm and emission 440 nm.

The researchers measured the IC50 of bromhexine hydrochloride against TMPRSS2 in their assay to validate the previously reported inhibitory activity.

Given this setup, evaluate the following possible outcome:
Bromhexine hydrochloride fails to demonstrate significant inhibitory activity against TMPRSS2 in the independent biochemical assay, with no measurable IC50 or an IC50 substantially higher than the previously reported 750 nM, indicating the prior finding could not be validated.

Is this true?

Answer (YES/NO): YES